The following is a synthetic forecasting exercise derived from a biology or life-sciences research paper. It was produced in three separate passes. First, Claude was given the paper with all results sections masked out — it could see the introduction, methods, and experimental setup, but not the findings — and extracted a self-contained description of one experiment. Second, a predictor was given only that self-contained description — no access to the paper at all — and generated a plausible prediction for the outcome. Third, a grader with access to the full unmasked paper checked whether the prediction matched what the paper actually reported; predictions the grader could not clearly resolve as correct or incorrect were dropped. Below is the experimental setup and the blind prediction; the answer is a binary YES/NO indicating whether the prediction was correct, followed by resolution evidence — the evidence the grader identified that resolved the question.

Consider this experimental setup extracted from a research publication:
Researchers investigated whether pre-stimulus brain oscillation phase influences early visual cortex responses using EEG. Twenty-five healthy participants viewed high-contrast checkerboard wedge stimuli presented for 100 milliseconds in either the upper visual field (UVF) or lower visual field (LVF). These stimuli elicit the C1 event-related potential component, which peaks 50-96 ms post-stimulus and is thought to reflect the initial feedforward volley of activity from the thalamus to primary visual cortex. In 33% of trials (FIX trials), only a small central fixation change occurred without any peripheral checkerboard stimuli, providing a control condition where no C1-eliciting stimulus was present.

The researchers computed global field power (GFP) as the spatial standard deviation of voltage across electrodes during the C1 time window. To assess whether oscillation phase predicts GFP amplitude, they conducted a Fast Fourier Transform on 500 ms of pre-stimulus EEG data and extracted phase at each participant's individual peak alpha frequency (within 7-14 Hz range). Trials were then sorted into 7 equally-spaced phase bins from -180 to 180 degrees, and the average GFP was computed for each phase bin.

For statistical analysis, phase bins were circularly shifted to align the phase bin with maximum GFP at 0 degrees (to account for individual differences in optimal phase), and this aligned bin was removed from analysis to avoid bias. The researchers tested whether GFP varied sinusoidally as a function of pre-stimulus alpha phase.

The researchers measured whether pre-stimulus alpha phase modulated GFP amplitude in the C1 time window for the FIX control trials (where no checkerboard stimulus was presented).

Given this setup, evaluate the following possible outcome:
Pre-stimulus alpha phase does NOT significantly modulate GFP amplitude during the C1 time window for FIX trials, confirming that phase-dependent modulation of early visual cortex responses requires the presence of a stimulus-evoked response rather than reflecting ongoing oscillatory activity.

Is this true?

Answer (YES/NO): YES